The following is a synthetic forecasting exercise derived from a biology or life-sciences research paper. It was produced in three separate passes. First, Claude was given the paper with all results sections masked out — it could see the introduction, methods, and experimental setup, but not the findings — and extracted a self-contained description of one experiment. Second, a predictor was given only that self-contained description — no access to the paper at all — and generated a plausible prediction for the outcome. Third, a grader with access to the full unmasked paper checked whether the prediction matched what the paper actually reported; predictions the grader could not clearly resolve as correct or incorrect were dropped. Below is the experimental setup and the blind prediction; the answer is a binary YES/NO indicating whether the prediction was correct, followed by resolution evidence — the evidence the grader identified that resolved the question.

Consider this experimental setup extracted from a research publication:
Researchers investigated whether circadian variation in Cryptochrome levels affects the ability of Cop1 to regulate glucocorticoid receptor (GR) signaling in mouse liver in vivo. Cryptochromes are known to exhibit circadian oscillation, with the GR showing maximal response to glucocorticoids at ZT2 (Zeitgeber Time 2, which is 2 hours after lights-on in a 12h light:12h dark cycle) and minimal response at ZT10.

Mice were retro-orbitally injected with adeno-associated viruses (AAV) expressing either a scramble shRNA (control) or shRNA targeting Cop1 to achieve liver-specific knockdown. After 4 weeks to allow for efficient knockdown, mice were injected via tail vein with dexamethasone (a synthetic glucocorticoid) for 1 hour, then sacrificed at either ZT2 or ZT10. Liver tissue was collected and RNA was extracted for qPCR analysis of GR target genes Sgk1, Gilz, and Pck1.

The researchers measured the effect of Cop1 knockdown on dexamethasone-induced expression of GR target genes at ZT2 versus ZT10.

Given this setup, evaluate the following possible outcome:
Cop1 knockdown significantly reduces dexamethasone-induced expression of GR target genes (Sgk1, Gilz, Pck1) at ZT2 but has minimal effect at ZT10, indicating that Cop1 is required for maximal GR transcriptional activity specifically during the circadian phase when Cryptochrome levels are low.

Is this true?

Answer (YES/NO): YES